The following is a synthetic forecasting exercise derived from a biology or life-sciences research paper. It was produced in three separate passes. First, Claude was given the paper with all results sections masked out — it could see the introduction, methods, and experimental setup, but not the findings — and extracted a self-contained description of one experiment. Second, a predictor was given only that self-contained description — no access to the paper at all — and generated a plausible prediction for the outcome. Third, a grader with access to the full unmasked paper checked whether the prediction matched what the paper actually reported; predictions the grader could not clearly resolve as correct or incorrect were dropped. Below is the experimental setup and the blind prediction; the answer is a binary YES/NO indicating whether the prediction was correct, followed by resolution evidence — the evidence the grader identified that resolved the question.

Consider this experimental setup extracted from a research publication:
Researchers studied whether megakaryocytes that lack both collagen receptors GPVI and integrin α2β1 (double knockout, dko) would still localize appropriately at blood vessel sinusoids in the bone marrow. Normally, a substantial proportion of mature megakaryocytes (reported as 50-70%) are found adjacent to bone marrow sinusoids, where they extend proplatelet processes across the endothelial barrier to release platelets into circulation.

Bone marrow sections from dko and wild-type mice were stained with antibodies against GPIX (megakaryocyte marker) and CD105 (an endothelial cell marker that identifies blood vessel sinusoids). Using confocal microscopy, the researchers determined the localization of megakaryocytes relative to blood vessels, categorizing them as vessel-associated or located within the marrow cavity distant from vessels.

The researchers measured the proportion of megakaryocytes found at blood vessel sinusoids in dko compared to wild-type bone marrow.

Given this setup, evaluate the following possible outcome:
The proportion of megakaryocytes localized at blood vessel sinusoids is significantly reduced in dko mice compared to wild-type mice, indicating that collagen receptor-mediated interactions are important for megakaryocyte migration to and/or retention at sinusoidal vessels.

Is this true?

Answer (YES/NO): NO